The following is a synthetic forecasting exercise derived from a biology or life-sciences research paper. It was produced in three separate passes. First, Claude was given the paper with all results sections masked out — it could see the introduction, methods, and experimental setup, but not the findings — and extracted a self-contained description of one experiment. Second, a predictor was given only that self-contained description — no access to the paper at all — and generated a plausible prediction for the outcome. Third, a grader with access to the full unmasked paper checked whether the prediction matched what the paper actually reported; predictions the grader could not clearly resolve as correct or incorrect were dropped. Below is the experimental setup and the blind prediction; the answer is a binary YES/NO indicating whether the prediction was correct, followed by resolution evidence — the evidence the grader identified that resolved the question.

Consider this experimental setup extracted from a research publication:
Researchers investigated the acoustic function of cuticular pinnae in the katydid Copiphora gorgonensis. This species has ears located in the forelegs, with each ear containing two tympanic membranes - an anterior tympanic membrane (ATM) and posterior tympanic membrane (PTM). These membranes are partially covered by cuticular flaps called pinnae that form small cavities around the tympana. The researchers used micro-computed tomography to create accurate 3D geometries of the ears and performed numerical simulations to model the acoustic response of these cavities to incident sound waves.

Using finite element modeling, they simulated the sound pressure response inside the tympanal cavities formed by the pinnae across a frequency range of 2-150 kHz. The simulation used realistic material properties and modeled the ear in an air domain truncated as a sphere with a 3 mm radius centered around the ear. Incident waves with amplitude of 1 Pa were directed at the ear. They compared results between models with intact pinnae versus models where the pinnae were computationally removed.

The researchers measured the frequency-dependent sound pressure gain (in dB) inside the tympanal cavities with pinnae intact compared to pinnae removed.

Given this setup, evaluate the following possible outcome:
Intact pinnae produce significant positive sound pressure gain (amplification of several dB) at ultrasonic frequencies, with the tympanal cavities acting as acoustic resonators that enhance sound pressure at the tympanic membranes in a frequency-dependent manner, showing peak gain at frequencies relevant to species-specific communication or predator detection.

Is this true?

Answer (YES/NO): YES